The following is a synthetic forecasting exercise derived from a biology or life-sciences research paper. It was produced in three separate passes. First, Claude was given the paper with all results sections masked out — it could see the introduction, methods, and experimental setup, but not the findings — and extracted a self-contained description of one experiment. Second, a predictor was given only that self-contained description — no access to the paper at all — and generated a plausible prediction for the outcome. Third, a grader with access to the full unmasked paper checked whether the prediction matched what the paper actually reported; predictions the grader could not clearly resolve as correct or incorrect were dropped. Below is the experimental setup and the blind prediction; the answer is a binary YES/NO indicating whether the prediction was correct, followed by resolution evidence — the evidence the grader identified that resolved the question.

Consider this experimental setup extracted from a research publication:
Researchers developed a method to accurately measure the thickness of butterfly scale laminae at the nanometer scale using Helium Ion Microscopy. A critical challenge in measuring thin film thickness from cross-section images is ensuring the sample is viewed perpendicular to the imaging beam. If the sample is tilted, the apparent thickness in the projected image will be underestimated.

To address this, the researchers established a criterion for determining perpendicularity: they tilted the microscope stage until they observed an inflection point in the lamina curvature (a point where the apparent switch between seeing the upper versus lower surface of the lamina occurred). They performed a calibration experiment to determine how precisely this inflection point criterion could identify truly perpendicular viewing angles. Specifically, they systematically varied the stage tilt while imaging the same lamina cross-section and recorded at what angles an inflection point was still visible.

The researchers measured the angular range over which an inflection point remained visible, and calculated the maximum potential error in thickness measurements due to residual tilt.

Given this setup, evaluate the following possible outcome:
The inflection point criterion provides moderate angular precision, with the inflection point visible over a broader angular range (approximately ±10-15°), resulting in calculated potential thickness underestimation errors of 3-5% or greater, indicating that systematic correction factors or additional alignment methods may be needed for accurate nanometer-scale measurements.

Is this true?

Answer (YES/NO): NO